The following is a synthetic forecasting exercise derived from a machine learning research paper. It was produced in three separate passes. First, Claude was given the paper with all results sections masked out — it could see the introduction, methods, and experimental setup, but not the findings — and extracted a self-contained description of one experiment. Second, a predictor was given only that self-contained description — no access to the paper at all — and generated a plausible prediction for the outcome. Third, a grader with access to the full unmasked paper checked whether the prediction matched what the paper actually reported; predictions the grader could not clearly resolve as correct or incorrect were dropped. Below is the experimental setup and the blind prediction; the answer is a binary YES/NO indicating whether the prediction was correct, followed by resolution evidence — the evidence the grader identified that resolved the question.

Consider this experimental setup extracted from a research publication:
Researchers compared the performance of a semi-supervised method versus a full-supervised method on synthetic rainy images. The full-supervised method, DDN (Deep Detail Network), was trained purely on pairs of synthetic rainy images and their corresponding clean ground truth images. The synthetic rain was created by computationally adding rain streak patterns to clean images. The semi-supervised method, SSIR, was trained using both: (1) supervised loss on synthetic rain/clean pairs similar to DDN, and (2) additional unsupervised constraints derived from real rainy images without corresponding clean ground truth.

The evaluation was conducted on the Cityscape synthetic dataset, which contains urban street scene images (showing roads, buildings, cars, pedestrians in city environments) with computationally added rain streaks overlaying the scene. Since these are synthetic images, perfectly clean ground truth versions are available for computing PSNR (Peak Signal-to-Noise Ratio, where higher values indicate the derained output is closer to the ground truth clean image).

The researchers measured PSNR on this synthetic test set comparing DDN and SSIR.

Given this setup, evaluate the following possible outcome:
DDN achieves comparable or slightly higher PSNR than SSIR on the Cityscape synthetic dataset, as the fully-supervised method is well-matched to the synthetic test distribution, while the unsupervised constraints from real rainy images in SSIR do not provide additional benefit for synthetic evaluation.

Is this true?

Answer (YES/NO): NO